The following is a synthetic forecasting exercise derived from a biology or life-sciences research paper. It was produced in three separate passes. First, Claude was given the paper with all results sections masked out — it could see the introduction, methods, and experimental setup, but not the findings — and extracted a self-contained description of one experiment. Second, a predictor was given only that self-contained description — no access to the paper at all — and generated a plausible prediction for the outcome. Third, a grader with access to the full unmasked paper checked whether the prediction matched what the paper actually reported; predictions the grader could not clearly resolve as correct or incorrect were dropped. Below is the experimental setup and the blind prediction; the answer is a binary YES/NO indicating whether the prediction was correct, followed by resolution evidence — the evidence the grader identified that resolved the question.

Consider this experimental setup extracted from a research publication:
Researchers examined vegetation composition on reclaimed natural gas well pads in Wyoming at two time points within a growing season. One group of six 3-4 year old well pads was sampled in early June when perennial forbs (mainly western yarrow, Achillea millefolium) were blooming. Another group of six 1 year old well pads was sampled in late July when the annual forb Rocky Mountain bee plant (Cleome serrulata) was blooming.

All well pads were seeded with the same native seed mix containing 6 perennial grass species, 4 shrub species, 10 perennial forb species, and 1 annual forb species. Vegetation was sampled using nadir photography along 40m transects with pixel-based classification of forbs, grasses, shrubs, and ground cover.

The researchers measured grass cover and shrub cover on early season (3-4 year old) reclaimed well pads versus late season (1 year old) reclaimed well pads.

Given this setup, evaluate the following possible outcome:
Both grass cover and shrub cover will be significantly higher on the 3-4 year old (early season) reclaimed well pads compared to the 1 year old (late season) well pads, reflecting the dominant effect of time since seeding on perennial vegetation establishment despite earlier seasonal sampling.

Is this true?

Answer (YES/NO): NO